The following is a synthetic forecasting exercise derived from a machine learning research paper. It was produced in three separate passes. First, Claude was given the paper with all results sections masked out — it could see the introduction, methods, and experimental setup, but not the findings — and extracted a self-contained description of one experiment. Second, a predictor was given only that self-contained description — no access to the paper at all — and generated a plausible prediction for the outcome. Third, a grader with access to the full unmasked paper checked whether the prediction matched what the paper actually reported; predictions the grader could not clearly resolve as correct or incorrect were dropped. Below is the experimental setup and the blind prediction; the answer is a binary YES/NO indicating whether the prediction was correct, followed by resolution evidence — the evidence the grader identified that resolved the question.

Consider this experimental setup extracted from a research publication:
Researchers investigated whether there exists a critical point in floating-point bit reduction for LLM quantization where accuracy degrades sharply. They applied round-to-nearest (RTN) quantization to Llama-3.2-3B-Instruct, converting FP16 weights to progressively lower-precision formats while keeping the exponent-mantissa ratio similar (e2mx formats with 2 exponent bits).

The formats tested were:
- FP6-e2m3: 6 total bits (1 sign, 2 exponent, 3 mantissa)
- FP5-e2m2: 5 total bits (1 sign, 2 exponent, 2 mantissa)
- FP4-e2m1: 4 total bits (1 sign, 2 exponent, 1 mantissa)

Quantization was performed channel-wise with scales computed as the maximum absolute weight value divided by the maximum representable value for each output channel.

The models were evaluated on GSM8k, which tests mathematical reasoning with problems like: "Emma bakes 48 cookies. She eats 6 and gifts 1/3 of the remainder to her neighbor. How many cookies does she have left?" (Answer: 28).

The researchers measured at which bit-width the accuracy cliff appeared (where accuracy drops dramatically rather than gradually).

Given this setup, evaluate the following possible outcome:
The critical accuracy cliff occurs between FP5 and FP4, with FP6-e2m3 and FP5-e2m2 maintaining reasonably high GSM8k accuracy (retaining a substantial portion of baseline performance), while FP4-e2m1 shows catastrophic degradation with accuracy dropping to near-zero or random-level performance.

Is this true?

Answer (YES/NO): NO